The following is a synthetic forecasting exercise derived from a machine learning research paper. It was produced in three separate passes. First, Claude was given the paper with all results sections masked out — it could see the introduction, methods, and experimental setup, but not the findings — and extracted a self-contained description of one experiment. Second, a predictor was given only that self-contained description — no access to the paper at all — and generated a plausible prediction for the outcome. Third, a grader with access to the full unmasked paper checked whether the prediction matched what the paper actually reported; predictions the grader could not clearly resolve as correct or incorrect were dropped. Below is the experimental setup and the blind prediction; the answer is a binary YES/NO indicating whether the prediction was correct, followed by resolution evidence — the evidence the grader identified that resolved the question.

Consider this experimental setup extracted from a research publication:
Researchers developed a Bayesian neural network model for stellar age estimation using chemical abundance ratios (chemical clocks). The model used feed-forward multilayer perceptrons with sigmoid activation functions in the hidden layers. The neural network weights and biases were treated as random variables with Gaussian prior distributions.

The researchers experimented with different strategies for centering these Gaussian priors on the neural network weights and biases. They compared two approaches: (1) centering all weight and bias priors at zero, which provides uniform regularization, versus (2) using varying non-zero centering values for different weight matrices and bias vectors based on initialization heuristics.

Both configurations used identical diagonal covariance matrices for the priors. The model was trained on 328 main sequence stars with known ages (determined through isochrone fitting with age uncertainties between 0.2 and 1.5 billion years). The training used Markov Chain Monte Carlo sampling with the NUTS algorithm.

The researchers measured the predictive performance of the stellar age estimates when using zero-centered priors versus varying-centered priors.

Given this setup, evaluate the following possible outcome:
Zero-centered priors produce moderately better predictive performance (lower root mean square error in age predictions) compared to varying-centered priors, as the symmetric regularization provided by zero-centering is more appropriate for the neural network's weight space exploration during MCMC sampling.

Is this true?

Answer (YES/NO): NO